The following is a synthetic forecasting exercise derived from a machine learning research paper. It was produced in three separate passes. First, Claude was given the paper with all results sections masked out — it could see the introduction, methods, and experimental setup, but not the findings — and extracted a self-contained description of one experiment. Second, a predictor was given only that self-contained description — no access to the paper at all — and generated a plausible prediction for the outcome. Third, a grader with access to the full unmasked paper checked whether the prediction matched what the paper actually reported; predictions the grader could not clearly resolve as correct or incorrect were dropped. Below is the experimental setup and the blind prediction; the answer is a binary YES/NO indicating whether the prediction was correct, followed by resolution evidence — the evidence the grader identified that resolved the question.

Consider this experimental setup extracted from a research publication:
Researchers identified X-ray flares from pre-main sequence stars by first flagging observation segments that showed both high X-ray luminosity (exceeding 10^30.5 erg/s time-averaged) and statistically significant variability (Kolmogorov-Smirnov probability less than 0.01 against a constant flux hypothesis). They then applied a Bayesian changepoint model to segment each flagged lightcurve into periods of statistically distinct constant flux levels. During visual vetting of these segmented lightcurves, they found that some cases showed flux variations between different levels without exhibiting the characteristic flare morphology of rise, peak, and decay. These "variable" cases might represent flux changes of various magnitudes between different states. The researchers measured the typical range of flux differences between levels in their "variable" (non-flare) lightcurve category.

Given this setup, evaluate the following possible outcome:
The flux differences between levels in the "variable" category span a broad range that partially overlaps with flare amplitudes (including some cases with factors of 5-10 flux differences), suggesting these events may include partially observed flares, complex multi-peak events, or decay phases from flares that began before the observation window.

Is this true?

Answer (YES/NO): NO